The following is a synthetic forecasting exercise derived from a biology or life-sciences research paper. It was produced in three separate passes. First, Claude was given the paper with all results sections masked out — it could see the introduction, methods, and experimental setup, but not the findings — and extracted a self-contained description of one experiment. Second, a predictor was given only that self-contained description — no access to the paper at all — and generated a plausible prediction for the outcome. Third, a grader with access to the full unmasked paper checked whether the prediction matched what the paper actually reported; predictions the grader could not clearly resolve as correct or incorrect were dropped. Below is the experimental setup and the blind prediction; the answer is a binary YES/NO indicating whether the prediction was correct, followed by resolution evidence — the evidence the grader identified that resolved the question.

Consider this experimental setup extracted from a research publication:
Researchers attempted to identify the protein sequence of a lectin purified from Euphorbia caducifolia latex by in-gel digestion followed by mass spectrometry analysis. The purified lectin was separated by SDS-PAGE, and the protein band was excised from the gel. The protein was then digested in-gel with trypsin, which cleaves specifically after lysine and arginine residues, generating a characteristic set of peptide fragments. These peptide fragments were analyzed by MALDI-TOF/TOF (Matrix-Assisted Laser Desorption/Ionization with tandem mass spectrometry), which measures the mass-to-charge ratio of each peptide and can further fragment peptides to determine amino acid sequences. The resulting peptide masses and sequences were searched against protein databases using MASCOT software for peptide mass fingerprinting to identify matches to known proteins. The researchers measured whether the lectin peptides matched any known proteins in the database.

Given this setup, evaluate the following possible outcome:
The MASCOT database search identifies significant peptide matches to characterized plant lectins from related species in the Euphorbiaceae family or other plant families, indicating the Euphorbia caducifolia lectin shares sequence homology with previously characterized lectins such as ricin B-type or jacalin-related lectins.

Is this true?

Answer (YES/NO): NO